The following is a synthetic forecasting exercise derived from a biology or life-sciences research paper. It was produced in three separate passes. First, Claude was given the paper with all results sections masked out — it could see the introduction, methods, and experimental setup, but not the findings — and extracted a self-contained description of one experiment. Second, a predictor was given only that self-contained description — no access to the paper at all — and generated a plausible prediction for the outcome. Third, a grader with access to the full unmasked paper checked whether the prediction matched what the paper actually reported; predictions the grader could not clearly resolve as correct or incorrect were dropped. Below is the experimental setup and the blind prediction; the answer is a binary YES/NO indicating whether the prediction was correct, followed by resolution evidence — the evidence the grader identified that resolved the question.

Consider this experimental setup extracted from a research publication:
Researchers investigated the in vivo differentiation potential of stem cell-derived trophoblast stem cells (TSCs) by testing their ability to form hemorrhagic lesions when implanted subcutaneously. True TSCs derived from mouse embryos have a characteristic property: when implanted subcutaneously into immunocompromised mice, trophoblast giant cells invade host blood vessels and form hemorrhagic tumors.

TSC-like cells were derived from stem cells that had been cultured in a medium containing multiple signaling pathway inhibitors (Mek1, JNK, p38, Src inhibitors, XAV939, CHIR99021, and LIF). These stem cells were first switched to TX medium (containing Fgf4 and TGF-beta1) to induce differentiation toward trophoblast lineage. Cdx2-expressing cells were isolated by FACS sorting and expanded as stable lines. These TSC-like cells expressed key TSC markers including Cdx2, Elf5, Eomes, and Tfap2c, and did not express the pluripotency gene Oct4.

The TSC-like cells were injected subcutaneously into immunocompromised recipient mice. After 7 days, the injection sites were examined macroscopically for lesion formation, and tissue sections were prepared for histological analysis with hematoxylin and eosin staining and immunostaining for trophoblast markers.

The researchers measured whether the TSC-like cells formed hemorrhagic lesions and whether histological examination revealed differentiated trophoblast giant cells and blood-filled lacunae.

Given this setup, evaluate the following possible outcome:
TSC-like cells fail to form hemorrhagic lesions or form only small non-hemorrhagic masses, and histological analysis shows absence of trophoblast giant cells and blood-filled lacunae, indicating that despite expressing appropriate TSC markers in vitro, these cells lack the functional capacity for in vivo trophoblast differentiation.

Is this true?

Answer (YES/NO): NO